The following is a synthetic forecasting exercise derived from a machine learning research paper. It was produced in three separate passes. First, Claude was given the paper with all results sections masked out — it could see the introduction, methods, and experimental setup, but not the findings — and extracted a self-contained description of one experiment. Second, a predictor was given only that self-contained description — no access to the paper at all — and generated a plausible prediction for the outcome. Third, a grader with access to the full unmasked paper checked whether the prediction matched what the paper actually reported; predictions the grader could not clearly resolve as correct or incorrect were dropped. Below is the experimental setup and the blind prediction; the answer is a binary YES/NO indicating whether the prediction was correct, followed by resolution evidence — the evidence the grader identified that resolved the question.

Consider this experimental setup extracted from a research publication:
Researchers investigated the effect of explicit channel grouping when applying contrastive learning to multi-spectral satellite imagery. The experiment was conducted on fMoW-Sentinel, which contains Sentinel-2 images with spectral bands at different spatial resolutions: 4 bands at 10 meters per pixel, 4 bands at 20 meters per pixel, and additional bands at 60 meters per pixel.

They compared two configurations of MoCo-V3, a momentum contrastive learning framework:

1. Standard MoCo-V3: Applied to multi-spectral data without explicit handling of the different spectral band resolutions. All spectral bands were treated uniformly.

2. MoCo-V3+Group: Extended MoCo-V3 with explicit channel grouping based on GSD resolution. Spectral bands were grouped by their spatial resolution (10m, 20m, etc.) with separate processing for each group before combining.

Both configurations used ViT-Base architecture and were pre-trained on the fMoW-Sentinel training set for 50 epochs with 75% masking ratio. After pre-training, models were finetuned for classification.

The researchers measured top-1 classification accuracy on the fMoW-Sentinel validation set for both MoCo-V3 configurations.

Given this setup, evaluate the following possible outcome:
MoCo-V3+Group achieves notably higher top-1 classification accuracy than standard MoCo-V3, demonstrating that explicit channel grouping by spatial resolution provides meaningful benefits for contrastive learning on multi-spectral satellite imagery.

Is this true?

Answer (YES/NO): NO